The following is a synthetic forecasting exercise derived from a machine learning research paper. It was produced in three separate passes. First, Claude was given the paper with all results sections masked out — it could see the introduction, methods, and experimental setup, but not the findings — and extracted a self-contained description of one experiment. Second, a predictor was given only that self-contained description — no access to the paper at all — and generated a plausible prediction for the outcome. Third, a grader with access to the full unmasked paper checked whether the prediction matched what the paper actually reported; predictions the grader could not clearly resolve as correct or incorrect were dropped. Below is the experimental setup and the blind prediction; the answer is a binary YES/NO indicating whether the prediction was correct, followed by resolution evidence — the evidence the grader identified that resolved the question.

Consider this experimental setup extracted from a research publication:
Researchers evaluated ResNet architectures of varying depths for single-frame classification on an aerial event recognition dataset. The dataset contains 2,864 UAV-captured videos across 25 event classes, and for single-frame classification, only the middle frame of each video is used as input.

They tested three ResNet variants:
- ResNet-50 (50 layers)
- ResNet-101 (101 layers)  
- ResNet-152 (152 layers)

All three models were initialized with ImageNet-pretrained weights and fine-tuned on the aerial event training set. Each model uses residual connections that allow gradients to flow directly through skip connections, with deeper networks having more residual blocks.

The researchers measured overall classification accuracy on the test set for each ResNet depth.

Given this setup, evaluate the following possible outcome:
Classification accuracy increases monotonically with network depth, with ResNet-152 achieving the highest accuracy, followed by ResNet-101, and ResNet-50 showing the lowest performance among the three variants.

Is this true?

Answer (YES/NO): NO